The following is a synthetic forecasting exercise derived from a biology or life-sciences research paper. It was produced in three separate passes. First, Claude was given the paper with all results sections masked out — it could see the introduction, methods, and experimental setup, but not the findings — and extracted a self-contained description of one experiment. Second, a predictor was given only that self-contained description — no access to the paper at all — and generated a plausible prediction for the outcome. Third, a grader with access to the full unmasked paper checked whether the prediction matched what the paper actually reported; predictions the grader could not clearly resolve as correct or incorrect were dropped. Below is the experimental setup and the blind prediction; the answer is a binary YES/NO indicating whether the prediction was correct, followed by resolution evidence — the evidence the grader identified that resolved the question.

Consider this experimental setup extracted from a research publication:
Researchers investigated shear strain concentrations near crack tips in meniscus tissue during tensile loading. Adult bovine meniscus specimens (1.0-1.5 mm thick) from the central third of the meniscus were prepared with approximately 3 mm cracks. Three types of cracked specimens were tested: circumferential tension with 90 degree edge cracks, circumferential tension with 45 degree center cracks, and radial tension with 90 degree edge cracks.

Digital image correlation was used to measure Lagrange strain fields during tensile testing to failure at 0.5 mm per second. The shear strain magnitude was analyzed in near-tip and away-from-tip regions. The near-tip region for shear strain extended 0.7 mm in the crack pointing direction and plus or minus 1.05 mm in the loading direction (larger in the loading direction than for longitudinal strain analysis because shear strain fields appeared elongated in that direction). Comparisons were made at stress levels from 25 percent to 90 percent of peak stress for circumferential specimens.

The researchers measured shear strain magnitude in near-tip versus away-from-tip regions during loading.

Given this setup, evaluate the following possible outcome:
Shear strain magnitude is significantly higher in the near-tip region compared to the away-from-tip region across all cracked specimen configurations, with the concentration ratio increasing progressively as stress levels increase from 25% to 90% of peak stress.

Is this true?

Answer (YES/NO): NO